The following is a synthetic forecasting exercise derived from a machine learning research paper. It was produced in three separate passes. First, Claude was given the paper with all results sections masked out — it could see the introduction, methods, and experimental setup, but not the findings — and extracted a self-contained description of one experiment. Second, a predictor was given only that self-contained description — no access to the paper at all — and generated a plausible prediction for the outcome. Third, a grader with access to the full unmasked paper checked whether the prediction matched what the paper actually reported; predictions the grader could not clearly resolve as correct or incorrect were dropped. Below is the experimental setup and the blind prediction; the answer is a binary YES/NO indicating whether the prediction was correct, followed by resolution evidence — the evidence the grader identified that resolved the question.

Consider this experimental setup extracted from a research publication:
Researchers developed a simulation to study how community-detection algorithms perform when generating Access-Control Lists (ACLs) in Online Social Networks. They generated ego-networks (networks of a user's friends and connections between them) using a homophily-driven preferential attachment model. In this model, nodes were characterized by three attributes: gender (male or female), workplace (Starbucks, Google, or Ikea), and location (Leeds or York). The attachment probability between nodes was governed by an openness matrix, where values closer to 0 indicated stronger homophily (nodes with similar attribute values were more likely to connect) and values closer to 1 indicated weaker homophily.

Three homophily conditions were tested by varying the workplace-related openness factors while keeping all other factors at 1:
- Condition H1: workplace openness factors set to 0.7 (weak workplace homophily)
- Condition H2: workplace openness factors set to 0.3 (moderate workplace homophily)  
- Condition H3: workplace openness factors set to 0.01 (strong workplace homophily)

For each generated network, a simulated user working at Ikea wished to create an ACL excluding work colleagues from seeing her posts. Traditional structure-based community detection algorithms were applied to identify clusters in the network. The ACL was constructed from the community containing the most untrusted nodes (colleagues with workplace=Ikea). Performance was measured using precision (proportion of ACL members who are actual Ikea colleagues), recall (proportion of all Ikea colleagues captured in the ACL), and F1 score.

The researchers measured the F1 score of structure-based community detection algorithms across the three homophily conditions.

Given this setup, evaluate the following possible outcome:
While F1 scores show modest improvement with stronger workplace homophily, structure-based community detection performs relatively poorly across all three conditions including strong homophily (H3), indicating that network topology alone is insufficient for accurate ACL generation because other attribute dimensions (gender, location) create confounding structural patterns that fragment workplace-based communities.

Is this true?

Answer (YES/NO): NO